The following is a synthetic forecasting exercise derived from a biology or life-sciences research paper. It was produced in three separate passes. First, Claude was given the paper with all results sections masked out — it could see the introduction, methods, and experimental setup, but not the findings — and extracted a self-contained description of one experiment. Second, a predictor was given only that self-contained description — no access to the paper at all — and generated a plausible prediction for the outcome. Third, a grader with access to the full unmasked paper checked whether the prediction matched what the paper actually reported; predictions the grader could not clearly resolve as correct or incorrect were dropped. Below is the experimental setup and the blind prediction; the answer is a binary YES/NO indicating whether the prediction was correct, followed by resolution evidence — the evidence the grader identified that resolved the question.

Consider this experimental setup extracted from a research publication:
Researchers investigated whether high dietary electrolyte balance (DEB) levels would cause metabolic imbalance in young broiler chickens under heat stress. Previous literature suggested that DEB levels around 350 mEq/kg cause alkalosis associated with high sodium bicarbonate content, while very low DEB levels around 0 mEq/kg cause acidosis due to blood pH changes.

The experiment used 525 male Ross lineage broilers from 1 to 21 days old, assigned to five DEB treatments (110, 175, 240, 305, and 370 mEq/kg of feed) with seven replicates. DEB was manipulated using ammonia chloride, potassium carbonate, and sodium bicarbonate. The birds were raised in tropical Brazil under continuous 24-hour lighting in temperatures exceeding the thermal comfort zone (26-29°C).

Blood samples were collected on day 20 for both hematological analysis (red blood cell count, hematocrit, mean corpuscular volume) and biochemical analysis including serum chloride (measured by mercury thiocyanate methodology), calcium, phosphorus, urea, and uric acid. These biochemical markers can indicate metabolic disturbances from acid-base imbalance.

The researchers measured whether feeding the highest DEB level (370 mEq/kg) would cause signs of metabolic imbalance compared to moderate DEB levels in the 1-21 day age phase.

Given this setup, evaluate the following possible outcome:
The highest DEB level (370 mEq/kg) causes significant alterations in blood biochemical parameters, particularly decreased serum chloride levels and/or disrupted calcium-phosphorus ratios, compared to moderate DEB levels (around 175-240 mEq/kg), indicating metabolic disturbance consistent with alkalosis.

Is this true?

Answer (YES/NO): NO